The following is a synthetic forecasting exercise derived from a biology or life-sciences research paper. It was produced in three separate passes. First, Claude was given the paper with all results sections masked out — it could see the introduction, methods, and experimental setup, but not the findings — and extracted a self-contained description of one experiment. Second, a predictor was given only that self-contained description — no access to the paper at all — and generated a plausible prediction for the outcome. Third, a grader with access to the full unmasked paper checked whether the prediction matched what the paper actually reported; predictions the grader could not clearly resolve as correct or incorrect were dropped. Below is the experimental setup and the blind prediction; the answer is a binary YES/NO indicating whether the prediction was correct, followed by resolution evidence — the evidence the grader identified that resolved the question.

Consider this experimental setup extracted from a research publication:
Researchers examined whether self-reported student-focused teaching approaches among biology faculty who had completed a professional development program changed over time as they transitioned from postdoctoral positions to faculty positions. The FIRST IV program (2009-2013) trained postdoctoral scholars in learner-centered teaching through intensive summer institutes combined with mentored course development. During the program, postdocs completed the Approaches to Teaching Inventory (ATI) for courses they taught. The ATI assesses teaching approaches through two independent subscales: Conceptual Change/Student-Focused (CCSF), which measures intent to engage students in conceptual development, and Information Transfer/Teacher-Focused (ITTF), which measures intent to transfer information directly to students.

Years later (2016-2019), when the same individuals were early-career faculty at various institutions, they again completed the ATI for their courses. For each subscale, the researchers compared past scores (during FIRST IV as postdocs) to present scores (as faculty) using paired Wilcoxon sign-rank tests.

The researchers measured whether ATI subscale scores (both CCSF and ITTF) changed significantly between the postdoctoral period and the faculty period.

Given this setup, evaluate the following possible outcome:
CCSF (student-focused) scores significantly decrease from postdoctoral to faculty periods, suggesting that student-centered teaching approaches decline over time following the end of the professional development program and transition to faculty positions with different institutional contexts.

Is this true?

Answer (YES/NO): NO